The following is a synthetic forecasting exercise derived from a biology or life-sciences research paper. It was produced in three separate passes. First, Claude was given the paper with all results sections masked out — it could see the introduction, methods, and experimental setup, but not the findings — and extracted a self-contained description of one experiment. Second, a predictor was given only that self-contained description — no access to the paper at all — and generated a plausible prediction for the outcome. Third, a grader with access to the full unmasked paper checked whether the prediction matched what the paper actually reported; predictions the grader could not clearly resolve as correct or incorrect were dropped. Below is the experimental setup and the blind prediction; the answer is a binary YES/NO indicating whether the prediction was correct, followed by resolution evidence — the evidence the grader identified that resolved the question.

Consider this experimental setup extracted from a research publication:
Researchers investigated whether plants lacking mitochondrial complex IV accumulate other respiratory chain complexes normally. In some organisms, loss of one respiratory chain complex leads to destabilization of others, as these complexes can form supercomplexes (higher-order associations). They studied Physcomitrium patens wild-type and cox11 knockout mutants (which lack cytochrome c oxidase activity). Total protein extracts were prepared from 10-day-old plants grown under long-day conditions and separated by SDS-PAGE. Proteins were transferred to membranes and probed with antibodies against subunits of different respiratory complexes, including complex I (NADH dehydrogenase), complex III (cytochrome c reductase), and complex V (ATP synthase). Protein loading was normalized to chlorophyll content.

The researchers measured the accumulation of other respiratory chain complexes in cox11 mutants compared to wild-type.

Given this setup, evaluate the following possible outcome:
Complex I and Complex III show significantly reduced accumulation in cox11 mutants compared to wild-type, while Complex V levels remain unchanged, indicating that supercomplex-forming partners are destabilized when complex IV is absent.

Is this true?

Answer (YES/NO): NO